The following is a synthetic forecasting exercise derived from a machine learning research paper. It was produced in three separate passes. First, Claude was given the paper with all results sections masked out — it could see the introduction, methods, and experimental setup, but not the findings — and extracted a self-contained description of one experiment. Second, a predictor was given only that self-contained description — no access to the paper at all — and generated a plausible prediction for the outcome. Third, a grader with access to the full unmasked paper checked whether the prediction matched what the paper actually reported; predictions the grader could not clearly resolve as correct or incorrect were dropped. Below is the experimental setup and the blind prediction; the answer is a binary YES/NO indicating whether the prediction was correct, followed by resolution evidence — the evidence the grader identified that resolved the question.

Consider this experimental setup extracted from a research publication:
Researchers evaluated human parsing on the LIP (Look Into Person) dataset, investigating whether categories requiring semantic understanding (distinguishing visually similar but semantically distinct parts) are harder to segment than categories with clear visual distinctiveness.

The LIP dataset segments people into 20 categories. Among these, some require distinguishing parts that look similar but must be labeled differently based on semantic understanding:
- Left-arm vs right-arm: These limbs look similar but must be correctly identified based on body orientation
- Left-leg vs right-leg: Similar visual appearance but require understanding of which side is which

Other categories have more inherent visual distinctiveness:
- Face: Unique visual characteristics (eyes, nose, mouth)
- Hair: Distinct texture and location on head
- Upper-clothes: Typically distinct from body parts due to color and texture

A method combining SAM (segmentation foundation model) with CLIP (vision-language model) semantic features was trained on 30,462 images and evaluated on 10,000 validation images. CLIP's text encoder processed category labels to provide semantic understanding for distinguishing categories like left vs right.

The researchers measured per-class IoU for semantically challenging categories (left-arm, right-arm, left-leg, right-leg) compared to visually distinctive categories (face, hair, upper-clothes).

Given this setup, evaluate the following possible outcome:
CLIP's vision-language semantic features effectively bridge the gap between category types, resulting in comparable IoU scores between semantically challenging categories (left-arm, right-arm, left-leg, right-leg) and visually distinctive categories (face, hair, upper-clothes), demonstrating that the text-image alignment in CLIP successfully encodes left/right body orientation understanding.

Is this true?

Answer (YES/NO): NO